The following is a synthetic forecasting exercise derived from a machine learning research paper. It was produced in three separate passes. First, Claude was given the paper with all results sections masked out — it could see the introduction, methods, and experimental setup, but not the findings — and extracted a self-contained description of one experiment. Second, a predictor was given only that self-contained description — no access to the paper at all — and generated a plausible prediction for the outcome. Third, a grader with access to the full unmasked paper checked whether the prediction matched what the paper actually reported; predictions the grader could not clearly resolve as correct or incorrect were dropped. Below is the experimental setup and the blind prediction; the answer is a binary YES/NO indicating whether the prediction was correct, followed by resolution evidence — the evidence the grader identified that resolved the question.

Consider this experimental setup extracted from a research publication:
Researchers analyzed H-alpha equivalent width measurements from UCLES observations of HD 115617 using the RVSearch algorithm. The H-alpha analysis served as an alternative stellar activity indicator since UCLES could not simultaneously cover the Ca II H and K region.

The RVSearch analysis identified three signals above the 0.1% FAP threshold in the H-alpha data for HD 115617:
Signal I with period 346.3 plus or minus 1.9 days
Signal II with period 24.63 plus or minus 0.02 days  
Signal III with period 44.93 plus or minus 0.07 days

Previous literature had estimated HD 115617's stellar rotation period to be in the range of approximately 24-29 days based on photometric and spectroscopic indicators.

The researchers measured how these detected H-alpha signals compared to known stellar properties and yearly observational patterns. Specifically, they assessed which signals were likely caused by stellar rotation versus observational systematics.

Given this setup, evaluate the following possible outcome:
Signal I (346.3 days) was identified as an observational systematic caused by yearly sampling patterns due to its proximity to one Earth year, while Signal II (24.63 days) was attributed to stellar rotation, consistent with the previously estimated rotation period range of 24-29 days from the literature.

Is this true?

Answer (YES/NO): YES